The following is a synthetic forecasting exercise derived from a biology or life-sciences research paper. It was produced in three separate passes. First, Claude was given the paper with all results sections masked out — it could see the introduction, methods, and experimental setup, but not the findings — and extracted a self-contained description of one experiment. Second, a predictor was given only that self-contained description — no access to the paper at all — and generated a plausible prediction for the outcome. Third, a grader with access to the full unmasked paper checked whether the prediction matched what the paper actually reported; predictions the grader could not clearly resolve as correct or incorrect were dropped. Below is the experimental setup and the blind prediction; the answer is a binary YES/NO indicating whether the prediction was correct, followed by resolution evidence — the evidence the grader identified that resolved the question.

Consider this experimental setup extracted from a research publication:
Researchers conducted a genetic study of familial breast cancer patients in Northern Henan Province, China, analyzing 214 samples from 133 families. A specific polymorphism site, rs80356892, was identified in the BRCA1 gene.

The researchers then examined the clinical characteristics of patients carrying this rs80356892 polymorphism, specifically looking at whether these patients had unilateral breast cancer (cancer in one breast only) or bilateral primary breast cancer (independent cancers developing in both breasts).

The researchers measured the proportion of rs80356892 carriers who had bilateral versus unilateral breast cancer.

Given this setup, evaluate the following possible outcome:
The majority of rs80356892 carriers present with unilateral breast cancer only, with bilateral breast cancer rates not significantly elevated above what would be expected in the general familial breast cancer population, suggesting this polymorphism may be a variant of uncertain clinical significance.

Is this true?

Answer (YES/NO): NO